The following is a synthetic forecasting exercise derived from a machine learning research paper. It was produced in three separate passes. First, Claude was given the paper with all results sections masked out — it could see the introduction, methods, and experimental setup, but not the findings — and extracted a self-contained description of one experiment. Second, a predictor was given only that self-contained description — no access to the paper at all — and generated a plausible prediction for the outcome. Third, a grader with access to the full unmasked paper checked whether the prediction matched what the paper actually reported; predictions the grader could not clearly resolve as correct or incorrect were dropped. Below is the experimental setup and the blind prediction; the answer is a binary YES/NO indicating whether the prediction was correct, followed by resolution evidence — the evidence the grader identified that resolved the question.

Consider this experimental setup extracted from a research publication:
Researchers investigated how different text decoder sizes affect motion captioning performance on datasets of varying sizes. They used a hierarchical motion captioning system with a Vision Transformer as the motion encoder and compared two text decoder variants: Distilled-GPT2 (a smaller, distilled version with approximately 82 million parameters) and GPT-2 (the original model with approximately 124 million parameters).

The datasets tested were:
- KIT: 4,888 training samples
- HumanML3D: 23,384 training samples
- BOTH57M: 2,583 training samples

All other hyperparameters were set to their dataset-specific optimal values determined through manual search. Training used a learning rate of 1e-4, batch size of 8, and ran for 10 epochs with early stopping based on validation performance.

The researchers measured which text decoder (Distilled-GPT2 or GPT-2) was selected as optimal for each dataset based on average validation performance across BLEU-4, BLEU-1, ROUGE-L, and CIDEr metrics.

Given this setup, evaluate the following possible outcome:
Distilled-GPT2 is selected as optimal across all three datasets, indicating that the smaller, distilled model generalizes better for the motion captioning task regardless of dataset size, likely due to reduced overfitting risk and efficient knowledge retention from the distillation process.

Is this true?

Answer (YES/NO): NO